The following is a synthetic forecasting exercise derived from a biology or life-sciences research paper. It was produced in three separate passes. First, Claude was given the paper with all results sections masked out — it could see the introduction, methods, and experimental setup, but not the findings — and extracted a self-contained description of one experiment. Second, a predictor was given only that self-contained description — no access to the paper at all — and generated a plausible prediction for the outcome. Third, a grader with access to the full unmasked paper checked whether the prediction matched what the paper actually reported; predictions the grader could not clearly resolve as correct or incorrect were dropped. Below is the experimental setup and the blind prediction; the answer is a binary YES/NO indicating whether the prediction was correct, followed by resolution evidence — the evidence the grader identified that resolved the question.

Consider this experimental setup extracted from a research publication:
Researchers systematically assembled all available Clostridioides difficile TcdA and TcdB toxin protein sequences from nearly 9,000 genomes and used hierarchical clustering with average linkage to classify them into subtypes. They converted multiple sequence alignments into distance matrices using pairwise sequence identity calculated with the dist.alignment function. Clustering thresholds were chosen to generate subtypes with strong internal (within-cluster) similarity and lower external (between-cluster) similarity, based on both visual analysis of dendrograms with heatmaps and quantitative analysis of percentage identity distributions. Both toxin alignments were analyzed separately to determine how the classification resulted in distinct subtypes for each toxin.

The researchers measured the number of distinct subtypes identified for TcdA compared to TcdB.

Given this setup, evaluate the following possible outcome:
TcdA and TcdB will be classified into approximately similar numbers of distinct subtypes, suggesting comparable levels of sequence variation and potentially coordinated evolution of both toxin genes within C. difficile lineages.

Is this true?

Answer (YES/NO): NO